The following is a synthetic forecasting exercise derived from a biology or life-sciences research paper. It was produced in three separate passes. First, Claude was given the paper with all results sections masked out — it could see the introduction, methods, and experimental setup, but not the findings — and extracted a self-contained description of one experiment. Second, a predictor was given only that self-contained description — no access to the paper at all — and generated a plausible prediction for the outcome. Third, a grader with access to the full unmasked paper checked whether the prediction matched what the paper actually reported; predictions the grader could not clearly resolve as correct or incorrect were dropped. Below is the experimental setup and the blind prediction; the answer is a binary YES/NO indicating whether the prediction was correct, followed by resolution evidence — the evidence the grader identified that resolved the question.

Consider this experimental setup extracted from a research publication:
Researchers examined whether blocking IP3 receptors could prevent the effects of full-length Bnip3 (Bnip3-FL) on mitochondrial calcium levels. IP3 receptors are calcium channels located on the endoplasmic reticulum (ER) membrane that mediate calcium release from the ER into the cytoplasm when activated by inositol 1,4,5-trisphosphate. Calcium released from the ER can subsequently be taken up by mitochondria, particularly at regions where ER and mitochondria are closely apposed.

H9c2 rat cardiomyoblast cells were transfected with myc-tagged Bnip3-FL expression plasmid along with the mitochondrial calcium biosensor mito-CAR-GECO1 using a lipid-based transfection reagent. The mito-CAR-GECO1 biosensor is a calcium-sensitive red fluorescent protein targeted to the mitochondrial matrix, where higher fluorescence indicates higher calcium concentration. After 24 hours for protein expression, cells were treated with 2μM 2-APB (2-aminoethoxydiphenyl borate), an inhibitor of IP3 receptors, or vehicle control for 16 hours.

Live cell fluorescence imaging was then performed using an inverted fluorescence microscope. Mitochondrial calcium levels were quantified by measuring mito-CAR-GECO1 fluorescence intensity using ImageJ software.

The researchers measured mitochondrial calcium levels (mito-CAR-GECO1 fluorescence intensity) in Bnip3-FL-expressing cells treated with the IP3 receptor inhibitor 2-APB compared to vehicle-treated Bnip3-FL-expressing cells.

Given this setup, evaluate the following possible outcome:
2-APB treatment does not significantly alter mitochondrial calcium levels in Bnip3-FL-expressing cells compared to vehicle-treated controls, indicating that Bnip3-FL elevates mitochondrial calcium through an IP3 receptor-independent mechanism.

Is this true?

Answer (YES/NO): NO